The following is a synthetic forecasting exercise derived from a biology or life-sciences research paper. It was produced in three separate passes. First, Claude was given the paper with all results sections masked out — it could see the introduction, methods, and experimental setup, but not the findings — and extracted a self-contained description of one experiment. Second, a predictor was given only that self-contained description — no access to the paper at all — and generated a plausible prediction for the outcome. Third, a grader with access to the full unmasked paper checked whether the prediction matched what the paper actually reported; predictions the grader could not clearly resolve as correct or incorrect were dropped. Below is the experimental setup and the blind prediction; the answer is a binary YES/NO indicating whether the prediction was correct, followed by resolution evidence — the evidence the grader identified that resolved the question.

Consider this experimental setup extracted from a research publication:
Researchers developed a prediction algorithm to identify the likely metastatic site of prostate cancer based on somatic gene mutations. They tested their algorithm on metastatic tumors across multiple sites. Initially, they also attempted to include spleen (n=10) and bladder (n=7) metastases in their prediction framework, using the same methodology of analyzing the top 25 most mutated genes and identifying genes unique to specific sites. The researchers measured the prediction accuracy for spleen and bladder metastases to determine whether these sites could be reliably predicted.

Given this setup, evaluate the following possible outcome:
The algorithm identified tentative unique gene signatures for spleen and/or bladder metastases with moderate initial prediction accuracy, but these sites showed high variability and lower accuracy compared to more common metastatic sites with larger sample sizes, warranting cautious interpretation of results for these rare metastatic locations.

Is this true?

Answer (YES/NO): NO